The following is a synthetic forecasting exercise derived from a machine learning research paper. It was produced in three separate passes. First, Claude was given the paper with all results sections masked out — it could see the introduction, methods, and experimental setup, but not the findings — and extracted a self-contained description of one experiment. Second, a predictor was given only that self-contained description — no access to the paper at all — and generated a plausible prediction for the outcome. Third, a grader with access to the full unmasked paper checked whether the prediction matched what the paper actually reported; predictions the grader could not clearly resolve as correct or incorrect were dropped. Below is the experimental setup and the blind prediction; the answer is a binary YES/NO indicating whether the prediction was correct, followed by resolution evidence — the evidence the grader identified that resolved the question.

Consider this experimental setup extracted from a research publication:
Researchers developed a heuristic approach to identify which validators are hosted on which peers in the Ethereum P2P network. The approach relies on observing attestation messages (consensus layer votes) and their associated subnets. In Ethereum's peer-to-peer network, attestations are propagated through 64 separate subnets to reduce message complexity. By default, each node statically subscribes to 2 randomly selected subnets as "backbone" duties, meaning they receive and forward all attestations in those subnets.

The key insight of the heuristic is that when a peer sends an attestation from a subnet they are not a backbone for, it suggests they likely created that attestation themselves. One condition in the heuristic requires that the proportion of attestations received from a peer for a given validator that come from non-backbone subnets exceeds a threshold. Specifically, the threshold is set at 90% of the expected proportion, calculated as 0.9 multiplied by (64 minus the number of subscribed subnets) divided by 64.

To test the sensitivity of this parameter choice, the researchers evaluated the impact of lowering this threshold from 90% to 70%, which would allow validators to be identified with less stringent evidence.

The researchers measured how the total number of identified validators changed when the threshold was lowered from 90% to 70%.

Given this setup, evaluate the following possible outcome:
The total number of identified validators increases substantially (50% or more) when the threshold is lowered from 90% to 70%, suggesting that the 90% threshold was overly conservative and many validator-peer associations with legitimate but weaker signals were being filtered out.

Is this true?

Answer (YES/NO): NO